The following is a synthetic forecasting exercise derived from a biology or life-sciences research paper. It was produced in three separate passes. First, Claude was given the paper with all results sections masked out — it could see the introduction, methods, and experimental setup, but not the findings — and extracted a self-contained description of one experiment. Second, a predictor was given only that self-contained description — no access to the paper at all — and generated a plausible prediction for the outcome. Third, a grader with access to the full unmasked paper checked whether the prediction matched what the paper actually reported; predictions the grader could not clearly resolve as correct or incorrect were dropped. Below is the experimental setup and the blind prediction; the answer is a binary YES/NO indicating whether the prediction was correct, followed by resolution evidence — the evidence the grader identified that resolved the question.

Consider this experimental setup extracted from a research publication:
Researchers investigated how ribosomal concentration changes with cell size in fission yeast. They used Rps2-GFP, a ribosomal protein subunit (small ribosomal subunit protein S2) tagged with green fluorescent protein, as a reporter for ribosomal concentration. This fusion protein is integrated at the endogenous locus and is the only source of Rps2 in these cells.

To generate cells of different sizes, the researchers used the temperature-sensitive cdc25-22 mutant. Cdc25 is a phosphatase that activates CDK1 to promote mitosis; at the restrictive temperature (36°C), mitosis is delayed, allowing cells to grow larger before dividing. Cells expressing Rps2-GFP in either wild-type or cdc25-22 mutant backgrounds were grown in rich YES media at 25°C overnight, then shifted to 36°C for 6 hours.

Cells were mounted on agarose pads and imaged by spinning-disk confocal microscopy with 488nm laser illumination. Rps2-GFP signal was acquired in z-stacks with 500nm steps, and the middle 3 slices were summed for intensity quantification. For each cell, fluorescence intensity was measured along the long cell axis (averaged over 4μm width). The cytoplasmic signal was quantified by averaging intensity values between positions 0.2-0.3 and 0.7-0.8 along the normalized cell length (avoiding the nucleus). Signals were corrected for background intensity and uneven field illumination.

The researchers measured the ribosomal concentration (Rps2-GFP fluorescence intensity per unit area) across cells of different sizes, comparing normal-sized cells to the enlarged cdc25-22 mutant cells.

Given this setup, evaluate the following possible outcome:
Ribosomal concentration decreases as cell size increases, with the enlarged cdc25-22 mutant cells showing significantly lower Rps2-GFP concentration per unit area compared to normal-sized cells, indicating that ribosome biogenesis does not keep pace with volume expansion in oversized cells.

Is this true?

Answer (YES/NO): YES